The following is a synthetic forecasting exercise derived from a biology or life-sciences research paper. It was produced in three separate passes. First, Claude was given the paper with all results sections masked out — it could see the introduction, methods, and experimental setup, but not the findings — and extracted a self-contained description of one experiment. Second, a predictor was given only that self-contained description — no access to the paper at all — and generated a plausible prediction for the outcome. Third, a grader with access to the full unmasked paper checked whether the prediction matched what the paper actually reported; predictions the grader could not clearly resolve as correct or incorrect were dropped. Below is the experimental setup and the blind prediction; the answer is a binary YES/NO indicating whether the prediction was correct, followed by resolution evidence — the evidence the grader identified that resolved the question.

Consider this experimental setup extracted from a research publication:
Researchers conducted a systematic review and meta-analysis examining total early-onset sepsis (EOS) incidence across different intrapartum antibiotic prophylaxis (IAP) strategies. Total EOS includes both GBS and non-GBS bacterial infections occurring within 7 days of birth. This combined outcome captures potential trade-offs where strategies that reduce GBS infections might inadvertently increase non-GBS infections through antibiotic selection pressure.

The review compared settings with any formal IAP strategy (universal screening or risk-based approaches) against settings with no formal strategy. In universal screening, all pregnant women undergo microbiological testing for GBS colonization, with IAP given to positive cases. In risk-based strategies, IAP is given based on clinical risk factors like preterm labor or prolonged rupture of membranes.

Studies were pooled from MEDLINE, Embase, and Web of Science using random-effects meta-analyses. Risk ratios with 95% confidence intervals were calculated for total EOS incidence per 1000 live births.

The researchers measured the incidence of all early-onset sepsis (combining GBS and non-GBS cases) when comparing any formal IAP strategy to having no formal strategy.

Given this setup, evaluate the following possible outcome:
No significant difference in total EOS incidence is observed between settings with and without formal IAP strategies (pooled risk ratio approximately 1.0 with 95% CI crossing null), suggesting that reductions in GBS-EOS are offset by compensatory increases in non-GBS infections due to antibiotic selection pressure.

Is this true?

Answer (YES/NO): NO